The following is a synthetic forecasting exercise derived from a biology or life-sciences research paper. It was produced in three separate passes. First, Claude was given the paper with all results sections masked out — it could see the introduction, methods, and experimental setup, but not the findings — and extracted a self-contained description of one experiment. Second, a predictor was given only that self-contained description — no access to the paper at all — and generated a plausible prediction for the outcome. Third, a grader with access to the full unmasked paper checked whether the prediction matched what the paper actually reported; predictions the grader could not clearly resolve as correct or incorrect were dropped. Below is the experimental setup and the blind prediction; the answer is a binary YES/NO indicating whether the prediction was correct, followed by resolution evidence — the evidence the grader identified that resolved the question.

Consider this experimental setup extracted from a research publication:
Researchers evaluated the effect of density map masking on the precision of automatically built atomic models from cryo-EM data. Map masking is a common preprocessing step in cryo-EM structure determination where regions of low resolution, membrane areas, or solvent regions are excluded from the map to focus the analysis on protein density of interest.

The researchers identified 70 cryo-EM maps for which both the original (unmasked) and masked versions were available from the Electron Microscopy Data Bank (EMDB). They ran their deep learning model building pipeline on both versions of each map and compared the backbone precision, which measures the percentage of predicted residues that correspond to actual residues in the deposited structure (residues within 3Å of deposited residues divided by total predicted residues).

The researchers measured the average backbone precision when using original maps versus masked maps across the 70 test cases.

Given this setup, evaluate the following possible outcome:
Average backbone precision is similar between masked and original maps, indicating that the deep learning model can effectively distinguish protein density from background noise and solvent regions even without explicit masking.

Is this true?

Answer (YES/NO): NO